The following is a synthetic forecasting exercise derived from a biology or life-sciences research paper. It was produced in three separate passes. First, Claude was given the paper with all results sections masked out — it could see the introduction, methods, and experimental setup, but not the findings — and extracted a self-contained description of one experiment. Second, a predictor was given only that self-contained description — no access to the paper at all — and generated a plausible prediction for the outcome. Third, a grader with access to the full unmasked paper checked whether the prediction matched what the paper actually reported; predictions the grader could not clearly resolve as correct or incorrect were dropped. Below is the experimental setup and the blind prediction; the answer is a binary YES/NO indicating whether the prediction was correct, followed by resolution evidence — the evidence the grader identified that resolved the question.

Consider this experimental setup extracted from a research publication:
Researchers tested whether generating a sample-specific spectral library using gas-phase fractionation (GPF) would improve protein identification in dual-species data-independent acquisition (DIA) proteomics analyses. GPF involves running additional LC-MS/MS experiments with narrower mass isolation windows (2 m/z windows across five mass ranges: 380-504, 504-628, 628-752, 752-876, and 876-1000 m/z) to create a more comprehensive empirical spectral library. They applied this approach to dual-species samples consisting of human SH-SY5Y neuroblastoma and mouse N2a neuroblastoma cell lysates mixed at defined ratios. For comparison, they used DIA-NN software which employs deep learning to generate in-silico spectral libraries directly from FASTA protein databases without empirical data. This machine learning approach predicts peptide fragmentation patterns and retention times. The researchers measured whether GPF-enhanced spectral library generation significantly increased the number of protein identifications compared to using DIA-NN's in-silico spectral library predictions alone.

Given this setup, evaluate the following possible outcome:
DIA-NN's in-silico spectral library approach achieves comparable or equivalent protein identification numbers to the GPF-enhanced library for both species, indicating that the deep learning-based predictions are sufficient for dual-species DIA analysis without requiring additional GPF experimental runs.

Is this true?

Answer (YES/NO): YES